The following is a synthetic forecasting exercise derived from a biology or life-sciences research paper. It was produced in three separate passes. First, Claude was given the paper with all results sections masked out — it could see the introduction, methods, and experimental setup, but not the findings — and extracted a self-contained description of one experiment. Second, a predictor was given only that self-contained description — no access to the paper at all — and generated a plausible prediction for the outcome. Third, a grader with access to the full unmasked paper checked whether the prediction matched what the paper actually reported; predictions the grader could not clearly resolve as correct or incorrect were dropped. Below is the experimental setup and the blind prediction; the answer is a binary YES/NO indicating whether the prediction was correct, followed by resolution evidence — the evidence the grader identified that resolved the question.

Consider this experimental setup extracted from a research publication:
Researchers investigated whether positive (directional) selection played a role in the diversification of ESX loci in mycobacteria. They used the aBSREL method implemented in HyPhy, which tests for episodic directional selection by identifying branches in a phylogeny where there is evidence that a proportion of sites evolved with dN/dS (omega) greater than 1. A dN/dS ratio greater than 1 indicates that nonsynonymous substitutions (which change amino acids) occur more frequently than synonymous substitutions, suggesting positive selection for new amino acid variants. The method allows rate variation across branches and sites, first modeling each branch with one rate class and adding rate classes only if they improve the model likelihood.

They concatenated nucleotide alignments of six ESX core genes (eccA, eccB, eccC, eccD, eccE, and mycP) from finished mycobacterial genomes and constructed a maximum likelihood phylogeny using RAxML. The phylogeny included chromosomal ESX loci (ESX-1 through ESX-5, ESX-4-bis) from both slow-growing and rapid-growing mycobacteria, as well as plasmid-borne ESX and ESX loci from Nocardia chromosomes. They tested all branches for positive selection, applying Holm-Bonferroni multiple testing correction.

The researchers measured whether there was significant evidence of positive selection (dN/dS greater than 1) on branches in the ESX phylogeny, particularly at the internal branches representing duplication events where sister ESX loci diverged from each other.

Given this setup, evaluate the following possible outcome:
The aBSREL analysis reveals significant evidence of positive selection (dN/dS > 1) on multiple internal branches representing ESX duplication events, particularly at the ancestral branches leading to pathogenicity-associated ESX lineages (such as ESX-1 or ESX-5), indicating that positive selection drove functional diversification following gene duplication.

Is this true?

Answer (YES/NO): NO